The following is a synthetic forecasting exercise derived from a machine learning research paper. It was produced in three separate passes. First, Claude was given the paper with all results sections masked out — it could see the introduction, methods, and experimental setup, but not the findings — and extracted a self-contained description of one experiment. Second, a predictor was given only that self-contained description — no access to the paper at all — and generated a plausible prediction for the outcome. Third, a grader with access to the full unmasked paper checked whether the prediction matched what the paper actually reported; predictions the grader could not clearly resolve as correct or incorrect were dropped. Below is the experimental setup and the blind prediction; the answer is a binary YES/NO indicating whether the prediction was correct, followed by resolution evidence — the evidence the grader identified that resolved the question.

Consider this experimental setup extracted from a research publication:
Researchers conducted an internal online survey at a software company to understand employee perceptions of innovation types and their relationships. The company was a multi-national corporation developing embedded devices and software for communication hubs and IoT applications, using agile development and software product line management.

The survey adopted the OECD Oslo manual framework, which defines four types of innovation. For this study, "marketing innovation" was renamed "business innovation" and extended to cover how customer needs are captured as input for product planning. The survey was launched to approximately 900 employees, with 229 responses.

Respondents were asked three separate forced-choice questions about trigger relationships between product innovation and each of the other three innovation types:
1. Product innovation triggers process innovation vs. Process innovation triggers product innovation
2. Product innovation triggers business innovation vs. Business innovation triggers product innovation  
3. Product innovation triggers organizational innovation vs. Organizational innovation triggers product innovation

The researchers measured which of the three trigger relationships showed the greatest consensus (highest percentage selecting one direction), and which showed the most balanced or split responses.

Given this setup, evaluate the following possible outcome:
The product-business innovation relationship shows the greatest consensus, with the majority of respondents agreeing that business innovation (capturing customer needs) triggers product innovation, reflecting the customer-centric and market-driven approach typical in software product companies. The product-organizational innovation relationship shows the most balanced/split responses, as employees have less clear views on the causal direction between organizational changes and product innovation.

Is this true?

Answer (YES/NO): NO